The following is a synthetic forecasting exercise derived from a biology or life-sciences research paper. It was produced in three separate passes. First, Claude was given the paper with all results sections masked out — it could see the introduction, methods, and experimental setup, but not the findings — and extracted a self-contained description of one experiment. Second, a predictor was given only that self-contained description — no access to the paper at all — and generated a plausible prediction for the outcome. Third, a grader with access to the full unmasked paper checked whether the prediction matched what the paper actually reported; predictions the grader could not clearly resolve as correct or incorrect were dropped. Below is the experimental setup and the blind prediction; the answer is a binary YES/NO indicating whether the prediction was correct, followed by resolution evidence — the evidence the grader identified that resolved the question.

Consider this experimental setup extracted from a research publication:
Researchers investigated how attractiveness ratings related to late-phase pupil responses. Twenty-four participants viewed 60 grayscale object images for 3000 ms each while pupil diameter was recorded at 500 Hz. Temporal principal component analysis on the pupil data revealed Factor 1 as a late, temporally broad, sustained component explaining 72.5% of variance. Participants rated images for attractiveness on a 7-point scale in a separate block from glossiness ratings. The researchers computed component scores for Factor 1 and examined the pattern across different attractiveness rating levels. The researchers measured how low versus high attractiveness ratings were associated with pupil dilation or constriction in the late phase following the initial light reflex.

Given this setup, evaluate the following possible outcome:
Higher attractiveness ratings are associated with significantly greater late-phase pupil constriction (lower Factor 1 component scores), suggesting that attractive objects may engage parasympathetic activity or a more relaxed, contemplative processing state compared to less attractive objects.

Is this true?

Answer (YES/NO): NO